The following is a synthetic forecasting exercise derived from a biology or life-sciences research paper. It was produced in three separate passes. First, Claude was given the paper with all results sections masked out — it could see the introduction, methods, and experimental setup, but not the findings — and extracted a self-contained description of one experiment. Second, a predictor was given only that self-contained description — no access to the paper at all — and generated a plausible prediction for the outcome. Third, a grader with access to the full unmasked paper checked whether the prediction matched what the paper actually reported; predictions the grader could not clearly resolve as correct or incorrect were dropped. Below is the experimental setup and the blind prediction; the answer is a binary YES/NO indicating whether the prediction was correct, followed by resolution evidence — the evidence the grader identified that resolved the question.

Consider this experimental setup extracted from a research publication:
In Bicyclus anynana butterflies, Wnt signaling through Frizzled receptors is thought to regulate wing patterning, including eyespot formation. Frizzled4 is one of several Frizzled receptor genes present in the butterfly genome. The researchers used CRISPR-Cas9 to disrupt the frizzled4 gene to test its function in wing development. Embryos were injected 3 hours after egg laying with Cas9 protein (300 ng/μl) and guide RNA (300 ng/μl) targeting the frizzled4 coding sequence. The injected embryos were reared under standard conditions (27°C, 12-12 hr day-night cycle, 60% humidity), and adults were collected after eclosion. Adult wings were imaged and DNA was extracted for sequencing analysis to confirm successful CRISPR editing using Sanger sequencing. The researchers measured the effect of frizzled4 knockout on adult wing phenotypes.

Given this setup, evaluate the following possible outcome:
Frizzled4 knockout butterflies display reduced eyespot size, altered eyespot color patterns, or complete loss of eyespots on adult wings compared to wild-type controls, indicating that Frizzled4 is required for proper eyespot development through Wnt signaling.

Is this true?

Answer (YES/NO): NO